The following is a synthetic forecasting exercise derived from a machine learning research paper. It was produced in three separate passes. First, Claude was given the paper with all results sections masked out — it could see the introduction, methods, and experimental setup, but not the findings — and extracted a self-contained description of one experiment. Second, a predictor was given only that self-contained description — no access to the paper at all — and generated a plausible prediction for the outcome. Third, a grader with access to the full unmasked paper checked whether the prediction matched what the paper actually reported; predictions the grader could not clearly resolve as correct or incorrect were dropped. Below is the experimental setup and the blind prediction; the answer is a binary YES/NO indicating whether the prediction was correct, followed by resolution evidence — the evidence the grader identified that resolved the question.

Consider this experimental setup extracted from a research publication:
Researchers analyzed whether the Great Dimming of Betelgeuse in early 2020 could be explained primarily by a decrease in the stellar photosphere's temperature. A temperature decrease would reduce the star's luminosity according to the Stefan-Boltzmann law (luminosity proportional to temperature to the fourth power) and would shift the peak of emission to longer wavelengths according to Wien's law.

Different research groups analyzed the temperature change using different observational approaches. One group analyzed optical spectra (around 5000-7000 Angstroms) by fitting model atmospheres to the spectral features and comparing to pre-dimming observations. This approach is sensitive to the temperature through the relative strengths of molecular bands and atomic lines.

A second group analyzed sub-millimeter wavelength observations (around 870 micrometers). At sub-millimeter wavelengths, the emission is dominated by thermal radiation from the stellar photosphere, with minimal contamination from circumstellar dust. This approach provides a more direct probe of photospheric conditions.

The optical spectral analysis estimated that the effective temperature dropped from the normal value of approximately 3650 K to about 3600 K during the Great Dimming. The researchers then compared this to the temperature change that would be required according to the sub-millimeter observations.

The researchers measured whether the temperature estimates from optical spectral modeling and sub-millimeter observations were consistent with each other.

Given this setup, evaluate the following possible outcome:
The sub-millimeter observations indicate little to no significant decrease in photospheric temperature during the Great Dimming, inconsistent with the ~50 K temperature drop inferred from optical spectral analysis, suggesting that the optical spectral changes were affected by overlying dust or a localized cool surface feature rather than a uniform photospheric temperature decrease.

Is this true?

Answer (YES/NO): NO